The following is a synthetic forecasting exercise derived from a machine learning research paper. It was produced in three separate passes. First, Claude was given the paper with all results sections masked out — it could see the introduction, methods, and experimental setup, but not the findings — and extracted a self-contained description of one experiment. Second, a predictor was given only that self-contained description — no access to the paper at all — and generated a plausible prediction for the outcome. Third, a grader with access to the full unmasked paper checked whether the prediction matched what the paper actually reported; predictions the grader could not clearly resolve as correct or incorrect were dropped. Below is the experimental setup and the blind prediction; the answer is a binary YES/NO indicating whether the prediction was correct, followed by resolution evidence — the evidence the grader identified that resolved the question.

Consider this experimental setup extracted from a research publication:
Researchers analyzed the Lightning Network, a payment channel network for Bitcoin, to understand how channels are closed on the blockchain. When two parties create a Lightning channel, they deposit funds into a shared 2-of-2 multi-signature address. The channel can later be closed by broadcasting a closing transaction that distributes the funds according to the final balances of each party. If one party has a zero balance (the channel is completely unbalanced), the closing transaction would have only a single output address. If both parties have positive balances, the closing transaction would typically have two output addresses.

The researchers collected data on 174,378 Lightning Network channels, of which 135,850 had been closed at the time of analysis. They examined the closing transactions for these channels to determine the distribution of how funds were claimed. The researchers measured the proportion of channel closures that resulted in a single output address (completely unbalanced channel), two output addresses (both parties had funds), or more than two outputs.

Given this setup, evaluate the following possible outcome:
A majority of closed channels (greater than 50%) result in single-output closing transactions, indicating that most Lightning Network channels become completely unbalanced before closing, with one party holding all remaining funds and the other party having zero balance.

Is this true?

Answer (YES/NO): YES